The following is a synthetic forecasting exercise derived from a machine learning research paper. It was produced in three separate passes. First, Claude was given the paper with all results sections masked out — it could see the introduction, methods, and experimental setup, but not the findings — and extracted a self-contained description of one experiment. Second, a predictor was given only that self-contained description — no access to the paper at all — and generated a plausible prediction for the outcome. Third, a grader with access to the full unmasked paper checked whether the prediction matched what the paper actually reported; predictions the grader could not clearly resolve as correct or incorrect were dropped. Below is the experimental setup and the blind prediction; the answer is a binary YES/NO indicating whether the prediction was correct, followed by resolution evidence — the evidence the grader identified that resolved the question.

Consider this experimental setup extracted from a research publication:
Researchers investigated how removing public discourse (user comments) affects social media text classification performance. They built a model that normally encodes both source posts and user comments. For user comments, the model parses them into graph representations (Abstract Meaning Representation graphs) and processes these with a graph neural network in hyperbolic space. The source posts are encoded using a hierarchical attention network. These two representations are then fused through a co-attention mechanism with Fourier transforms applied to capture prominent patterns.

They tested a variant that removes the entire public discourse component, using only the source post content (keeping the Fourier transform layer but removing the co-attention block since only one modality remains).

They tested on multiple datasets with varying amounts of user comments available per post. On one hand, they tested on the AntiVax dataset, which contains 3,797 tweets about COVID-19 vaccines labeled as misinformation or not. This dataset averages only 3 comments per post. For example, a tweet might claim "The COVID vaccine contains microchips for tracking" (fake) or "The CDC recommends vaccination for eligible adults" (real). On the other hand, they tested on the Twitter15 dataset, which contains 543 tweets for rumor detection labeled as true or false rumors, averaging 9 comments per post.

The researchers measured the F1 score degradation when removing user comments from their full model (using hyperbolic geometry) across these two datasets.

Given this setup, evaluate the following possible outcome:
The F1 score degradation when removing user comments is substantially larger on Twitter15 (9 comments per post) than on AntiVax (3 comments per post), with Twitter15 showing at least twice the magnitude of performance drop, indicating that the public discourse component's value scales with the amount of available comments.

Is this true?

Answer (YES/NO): YES